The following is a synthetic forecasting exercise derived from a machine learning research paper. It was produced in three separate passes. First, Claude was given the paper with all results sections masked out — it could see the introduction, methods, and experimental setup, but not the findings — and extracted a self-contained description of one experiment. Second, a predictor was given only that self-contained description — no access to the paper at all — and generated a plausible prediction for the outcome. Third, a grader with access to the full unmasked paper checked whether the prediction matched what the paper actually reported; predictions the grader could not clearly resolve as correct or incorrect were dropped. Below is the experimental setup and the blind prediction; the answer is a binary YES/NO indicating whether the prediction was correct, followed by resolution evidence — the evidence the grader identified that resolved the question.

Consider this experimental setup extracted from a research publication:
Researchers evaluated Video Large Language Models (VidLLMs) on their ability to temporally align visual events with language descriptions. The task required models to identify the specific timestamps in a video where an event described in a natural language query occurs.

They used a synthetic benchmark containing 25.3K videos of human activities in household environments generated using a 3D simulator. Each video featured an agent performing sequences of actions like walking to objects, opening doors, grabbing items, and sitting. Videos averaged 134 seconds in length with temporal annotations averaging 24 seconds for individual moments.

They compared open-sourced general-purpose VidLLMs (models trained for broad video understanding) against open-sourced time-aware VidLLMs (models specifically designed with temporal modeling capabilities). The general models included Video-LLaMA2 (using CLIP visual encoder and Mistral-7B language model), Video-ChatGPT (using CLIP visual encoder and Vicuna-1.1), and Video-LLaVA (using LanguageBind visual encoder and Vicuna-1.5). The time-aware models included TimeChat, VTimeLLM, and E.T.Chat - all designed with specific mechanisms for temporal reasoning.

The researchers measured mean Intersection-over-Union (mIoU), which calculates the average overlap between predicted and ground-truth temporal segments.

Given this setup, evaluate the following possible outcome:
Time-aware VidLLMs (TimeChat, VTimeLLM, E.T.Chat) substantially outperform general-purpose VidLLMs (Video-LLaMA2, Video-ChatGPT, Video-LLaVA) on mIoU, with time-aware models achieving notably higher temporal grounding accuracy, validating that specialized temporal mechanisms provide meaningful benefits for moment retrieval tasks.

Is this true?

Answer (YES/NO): NO